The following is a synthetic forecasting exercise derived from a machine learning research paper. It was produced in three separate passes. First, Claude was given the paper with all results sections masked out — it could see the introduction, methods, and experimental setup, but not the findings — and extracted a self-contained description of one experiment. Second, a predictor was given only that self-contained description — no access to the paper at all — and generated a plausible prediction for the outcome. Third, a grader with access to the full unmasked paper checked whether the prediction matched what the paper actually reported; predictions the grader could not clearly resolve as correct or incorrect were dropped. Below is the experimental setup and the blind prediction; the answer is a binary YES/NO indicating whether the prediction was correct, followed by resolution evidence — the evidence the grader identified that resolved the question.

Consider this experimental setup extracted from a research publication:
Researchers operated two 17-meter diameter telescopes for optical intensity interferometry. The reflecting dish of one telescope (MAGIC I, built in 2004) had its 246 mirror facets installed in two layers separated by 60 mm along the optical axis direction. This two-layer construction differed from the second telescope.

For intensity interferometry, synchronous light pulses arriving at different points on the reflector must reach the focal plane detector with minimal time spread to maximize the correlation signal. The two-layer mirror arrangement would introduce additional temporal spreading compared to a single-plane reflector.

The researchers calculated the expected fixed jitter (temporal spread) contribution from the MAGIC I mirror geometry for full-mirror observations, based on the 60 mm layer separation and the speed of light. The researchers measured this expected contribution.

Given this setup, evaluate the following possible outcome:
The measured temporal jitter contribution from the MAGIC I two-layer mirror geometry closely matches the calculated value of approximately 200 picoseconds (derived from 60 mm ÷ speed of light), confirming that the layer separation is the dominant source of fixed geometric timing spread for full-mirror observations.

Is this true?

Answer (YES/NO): NO